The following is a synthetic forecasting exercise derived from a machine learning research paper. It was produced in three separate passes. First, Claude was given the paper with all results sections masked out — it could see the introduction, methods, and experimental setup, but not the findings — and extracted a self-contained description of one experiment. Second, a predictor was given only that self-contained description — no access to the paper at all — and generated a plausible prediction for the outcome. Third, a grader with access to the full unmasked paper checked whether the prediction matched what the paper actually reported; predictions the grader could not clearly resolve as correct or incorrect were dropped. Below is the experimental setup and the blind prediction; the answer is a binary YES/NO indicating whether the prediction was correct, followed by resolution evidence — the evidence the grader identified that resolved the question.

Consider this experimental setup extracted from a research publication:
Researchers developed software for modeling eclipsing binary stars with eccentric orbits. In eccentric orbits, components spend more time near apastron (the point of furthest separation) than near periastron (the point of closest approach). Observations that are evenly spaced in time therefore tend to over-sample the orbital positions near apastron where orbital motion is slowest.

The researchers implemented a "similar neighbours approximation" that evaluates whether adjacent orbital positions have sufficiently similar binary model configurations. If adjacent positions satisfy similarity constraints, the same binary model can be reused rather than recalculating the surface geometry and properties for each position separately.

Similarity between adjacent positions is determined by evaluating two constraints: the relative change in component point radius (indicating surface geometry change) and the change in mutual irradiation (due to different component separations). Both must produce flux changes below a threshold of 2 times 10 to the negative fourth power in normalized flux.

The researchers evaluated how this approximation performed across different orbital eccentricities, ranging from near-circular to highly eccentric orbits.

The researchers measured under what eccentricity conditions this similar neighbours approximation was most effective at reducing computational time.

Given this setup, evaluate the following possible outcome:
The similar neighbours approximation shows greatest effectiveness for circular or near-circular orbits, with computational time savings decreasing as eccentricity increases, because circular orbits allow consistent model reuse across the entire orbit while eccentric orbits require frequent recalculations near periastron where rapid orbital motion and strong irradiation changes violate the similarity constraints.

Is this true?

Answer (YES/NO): YES